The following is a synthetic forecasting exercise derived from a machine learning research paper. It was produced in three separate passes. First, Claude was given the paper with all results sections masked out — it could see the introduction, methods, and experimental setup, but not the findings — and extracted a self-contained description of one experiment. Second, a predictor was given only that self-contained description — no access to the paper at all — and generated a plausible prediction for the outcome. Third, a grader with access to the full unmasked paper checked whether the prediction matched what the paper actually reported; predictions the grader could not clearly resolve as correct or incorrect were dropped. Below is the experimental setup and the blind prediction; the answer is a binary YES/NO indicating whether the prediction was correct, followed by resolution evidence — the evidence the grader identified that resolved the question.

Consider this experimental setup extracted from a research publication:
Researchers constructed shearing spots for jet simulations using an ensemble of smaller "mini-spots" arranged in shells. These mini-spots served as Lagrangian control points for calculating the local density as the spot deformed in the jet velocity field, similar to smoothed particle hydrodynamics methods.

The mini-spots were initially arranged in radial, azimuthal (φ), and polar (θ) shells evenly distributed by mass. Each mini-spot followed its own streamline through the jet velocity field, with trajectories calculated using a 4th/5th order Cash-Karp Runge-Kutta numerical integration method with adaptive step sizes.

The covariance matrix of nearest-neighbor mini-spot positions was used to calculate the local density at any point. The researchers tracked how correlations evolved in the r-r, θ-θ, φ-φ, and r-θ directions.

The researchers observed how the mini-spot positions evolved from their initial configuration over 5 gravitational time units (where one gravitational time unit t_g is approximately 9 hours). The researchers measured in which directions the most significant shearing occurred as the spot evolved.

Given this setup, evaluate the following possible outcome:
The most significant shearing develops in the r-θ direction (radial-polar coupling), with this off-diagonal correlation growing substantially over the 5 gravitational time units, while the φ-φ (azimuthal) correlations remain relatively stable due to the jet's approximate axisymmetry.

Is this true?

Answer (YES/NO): NO